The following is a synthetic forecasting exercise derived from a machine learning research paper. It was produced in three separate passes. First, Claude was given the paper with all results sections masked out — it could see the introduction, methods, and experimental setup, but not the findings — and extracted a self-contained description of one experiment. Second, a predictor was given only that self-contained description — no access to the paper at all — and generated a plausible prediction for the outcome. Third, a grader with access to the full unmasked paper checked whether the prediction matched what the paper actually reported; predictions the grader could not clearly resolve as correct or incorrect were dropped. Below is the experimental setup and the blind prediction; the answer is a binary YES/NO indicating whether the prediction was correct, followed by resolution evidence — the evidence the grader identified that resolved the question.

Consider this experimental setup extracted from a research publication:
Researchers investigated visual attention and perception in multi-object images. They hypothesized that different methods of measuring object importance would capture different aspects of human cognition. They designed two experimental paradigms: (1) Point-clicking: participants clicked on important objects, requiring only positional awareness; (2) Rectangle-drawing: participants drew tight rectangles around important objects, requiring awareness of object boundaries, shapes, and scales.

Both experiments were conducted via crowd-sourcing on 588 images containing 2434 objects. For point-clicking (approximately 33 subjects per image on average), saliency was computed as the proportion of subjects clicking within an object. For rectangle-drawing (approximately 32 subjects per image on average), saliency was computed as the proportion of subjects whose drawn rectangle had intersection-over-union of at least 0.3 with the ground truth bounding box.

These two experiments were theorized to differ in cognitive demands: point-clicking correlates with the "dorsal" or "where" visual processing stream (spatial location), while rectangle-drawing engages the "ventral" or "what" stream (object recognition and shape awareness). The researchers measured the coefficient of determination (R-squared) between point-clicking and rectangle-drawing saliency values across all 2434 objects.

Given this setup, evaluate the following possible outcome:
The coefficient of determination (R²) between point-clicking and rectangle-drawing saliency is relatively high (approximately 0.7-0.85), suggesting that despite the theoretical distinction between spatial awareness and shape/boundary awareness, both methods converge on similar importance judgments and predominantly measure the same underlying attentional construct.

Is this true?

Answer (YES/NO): YES